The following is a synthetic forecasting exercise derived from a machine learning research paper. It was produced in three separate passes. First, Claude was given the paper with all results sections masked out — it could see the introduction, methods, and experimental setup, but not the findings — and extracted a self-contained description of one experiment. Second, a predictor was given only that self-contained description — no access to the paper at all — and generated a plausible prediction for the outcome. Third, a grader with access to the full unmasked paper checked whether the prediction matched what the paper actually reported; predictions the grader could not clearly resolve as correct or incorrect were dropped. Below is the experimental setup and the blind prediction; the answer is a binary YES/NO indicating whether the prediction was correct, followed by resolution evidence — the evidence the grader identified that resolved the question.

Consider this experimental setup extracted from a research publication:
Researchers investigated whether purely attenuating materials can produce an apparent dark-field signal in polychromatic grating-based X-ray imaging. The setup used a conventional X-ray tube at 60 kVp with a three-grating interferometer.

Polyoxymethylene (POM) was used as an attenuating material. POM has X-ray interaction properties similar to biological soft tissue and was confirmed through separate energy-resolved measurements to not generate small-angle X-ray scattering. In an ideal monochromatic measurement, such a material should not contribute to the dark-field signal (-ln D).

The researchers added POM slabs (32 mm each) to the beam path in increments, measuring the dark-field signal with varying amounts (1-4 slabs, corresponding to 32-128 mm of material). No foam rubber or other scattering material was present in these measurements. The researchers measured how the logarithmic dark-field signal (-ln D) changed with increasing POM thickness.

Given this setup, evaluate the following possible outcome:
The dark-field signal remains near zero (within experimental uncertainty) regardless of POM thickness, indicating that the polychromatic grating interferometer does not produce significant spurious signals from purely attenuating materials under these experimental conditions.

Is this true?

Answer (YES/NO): NO